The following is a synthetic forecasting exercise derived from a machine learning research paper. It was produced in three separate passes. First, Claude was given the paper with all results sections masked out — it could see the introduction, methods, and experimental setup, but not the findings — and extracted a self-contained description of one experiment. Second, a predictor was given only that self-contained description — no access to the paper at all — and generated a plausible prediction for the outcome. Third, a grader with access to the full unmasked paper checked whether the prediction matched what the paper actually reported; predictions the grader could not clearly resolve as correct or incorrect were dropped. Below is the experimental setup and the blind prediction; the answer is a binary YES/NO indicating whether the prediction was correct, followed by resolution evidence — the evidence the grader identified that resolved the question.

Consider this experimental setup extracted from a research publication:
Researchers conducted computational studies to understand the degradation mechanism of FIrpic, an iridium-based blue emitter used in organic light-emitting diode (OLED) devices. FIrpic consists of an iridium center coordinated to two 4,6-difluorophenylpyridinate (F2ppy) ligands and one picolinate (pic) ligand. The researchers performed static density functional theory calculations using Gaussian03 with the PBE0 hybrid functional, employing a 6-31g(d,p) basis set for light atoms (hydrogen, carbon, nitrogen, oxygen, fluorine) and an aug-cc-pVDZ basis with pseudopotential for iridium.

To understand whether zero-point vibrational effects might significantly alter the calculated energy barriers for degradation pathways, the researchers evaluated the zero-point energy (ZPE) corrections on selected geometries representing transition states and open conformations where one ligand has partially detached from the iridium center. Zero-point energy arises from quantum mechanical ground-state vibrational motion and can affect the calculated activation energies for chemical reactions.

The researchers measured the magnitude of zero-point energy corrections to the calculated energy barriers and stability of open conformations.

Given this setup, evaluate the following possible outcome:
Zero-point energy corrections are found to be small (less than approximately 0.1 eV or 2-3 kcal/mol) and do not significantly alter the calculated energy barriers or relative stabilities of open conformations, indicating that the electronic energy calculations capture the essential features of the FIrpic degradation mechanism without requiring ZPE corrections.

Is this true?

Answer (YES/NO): YES